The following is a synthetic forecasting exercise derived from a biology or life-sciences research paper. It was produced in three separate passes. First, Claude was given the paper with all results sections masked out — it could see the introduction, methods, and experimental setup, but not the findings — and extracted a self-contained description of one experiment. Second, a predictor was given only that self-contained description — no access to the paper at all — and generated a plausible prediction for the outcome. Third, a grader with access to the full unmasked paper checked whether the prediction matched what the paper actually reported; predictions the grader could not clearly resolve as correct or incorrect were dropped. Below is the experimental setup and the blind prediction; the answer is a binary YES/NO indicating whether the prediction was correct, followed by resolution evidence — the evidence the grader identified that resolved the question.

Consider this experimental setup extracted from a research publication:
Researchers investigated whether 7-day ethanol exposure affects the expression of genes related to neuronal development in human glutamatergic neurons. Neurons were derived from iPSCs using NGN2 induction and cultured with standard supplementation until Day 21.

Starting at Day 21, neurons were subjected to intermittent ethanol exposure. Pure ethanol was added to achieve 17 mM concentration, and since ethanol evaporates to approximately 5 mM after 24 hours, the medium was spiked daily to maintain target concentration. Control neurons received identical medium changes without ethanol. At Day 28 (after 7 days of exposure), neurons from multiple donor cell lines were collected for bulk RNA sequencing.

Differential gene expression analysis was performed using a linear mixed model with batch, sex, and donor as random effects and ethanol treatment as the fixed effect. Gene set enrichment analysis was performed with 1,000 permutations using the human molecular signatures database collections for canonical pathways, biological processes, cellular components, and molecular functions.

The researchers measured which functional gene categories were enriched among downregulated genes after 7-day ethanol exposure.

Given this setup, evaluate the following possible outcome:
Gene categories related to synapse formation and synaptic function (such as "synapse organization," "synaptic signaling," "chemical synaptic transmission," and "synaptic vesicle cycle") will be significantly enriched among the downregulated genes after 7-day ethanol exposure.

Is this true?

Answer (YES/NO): YES